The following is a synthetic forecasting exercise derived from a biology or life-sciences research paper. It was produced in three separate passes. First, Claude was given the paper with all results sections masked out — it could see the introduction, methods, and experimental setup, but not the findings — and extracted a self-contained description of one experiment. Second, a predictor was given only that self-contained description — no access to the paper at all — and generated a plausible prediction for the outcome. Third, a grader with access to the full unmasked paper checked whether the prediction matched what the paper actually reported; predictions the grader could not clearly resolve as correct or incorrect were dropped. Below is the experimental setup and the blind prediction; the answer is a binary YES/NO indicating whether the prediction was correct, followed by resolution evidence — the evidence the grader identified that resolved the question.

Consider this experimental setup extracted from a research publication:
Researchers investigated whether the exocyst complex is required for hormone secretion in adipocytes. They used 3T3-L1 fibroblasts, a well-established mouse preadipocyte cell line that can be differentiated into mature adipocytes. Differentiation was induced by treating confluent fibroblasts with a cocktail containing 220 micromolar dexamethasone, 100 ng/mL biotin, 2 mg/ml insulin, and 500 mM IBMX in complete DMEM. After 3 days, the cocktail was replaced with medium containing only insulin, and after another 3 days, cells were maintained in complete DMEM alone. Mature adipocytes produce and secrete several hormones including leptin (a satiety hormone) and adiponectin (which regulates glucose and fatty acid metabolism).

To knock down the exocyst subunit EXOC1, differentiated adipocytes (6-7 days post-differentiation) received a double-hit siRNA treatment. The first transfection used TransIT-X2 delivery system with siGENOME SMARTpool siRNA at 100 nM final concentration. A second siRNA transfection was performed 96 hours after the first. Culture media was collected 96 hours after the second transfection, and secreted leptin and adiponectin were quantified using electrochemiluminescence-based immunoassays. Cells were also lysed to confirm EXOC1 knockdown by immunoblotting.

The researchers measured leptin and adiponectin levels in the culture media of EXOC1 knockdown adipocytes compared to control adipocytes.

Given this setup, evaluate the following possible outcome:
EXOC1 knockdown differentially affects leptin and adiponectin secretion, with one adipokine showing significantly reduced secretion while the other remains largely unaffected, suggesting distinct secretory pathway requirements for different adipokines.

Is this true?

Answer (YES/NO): NO